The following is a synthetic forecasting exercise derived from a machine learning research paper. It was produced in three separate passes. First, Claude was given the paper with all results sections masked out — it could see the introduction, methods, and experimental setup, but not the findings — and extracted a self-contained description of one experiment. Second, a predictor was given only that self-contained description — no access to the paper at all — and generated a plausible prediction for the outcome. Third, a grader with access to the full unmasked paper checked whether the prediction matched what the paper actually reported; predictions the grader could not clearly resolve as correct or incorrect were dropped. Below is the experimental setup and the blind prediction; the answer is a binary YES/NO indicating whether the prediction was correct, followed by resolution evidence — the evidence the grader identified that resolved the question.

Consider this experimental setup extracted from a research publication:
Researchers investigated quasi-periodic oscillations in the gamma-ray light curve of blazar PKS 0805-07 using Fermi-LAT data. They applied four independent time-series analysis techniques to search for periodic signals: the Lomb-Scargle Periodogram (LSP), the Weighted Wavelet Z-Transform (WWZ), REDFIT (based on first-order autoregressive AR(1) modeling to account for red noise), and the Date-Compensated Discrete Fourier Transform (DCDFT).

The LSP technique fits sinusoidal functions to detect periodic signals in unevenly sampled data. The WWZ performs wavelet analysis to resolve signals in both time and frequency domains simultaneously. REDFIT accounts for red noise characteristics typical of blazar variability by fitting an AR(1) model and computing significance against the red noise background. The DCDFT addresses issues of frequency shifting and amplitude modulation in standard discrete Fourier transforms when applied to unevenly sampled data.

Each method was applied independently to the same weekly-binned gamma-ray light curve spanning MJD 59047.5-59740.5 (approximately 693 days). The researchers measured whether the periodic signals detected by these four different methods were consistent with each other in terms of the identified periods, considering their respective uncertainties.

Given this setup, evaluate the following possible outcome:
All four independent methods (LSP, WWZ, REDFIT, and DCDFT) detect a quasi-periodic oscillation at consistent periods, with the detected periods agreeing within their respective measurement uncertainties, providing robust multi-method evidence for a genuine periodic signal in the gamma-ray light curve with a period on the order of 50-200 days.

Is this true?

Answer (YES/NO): NO